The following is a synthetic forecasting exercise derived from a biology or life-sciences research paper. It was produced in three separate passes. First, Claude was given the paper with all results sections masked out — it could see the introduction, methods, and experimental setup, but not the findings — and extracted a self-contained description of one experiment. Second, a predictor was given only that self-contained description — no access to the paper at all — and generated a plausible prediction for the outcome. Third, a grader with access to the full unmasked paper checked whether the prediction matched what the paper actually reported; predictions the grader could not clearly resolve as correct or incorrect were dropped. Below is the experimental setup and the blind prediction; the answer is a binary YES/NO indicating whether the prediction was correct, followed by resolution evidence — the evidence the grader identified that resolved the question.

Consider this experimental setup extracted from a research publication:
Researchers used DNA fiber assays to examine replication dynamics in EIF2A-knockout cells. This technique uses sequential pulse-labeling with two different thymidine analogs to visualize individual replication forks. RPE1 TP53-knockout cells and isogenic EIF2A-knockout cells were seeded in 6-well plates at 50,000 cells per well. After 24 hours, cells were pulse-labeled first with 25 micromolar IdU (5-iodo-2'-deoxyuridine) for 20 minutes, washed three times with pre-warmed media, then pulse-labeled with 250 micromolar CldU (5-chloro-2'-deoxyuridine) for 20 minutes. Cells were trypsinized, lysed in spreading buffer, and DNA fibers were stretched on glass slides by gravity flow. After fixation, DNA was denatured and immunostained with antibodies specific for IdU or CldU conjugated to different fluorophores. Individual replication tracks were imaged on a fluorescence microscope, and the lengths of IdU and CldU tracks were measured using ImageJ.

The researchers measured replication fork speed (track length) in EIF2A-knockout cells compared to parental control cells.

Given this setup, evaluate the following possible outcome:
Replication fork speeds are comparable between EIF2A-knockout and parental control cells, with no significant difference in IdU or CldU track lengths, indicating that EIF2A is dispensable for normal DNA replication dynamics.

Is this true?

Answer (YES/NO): YES